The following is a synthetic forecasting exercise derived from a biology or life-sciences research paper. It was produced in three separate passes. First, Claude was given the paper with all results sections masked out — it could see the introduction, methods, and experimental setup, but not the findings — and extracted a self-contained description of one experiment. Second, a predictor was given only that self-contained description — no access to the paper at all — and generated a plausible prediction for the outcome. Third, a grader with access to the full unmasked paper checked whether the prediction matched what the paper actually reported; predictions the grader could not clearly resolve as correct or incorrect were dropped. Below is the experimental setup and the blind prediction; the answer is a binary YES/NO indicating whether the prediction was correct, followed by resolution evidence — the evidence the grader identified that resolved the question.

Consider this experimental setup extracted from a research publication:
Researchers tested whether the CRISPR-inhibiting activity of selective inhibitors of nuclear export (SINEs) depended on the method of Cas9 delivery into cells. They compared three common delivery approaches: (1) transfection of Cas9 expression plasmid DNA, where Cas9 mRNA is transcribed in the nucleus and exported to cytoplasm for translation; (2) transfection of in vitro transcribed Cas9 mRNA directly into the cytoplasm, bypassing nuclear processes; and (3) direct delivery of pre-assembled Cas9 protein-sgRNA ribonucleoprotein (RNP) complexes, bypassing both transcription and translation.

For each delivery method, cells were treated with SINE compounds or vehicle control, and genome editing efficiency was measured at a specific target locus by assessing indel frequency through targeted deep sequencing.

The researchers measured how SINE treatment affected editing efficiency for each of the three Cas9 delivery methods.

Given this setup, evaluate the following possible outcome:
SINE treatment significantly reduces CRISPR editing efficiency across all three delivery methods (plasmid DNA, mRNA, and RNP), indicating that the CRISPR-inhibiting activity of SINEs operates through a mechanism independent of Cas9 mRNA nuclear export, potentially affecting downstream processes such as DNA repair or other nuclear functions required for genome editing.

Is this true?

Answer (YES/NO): NO